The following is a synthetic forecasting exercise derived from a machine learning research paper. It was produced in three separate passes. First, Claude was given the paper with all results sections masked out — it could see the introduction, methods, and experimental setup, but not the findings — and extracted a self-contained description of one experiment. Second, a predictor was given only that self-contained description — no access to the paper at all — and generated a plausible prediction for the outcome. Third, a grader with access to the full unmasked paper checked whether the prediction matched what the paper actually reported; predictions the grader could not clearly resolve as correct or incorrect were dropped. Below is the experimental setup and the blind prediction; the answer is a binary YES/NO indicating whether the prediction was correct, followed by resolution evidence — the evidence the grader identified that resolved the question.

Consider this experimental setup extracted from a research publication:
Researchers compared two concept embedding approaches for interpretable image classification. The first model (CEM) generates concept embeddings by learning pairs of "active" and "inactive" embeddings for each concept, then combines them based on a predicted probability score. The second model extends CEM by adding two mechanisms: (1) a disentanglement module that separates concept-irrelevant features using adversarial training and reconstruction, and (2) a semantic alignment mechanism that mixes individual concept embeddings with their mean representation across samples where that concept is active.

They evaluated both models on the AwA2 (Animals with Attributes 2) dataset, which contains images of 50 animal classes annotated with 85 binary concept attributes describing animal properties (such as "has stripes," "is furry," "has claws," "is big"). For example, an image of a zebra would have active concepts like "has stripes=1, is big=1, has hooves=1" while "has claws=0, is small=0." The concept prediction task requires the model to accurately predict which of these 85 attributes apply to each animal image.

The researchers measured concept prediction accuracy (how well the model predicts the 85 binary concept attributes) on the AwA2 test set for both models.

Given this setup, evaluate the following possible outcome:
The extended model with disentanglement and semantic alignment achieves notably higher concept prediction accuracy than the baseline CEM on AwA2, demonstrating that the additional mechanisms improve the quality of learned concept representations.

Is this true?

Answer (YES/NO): NO